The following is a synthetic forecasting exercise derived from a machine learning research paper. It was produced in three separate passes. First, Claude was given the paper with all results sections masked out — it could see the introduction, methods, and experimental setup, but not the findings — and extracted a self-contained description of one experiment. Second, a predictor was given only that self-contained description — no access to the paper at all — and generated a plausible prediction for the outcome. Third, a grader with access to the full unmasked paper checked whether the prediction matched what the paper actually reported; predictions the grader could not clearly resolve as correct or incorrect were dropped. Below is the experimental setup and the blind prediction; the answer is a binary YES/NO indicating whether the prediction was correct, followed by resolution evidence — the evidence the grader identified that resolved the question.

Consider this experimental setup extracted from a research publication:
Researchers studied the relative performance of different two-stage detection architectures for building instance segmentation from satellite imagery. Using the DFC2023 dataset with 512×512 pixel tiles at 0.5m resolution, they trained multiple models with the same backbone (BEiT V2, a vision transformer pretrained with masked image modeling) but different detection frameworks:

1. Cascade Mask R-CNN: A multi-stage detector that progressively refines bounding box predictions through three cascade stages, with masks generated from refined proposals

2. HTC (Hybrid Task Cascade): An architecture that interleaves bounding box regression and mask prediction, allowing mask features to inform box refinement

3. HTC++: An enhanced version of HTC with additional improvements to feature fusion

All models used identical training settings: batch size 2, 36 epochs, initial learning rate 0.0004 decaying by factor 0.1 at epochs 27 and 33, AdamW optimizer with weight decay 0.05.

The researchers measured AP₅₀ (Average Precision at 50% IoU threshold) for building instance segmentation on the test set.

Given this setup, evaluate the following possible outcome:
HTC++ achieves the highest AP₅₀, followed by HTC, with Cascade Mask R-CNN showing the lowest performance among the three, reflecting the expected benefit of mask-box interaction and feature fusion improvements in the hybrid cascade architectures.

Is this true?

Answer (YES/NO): NO